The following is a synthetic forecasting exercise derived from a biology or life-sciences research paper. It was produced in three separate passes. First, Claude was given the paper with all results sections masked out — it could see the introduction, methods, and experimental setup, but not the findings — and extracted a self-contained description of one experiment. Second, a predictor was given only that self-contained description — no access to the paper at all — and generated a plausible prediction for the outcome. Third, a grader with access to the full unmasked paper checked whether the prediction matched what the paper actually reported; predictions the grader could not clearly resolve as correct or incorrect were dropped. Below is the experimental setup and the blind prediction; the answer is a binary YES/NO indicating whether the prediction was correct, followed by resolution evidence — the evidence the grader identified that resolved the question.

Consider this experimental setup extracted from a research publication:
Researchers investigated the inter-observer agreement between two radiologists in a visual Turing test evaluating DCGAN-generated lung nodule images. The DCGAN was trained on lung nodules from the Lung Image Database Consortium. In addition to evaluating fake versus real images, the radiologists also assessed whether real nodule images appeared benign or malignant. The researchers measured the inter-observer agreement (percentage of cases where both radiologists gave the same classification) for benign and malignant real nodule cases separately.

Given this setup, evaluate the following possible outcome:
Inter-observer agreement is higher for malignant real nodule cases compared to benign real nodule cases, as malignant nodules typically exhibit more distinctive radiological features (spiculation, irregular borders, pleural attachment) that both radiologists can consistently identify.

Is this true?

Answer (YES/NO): YES